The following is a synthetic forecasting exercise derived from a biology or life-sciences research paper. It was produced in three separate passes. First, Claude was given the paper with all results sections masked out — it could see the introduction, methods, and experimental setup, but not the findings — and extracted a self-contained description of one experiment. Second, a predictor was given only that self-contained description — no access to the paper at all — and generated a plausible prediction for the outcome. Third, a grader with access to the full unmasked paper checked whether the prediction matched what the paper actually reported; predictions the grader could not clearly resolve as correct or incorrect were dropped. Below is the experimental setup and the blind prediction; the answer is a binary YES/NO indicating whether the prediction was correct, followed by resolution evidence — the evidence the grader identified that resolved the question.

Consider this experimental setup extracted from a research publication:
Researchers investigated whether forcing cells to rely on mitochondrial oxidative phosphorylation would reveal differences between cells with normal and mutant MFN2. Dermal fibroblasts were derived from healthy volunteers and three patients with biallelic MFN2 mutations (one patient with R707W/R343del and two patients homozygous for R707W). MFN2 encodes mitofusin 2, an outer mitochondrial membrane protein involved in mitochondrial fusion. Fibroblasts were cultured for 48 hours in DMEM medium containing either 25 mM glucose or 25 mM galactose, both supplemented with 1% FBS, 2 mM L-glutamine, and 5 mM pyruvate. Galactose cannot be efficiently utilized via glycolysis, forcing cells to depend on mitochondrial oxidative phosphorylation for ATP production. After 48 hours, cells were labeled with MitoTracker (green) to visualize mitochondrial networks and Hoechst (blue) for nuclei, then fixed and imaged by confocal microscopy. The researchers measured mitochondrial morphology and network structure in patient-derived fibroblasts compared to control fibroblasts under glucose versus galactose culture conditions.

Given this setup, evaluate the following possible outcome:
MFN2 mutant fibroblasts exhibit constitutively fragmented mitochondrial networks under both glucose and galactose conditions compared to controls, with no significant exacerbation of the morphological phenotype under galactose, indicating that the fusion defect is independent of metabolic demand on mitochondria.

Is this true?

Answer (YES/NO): NO